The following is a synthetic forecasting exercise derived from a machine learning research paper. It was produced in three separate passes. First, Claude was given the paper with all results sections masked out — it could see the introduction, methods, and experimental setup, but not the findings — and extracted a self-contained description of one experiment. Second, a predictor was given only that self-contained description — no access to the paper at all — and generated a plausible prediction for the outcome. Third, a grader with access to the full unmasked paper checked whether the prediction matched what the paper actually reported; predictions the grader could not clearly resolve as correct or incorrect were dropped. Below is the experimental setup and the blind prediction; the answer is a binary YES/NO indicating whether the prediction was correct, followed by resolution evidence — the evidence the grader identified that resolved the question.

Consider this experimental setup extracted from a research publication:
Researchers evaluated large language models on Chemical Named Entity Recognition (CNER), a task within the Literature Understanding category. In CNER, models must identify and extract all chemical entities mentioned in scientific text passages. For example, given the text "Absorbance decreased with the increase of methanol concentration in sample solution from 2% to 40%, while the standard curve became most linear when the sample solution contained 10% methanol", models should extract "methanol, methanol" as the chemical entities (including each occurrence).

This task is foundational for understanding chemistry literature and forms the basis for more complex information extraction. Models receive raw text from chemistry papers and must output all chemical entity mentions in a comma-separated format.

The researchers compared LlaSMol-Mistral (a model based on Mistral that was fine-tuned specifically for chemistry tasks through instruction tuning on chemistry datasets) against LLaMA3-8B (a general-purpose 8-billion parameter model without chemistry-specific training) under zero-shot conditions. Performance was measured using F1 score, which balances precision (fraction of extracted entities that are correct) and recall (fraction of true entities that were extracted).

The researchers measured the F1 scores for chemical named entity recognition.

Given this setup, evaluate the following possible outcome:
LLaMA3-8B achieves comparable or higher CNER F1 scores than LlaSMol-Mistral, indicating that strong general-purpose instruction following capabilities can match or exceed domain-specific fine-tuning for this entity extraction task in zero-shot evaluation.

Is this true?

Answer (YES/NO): YES